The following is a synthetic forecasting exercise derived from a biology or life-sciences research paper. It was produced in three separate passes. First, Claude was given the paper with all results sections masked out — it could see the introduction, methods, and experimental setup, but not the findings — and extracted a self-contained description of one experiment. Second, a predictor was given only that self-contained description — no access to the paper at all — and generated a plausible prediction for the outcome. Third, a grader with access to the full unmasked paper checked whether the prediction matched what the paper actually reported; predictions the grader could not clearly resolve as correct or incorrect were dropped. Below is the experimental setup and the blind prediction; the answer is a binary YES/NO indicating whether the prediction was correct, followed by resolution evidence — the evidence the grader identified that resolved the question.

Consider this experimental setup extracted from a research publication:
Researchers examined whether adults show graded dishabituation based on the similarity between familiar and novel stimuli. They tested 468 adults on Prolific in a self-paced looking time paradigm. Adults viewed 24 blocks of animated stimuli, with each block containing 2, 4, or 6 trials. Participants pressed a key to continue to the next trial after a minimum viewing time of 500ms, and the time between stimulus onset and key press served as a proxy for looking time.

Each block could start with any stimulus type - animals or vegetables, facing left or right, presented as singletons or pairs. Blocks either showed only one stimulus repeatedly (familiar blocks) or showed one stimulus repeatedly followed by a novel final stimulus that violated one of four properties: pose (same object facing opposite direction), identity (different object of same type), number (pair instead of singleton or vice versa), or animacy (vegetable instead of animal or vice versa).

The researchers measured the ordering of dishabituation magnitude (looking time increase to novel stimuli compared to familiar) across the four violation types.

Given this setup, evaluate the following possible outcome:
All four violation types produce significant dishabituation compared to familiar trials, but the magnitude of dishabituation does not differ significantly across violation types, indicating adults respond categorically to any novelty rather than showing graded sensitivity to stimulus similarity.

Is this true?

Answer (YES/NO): NO